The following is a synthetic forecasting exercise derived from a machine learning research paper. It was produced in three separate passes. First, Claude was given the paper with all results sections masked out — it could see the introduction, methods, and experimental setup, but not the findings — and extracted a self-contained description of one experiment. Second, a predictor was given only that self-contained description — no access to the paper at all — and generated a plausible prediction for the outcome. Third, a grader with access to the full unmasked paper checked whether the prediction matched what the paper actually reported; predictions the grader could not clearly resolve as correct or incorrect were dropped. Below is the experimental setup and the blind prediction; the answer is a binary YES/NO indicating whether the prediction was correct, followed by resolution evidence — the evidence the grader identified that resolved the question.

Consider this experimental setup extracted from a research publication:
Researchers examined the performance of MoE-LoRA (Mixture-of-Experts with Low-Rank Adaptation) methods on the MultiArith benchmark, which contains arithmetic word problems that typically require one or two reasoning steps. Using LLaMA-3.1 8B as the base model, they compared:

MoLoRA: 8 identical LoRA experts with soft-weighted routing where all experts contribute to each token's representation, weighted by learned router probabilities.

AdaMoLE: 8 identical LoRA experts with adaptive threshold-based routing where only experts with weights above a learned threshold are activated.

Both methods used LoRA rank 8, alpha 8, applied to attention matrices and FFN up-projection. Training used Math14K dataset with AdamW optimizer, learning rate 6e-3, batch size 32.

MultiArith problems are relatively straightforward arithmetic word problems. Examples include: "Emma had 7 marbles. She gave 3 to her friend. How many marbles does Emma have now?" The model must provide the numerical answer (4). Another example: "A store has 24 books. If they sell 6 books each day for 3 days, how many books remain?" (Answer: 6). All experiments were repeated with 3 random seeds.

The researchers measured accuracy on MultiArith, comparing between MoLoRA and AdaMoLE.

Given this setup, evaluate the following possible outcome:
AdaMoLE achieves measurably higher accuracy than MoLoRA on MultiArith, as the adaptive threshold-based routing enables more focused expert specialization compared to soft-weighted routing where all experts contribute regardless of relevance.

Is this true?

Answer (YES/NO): NO